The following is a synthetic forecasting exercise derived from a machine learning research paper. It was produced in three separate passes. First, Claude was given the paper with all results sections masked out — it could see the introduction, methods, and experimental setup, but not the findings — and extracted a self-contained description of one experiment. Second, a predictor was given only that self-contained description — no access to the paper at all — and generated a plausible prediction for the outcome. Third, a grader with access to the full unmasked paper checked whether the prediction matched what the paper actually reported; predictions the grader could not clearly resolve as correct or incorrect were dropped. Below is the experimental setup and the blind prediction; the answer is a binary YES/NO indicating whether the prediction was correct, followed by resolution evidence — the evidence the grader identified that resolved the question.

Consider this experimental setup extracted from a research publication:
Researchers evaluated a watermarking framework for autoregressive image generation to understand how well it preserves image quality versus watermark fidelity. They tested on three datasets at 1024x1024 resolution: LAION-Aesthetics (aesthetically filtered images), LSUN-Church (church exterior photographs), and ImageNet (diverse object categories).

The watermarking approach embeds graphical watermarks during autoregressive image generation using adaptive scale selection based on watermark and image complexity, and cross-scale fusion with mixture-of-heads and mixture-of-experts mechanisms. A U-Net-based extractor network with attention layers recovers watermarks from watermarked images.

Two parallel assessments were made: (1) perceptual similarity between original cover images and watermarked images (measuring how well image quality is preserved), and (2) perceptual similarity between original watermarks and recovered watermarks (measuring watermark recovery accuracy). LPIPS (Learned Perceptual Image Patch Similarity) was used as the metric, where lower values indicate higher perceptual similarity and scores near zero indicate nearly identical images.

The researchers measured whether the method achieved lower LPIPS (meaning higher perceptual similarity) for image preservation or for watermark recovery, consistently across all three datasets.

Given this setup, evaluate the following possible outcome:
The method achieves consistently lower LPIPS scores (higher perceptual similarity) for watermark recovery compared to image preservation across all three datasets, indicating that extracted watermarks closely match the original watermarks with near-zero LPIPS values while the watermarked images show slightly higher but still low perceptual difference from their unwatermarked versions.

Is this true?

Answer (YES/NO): YES